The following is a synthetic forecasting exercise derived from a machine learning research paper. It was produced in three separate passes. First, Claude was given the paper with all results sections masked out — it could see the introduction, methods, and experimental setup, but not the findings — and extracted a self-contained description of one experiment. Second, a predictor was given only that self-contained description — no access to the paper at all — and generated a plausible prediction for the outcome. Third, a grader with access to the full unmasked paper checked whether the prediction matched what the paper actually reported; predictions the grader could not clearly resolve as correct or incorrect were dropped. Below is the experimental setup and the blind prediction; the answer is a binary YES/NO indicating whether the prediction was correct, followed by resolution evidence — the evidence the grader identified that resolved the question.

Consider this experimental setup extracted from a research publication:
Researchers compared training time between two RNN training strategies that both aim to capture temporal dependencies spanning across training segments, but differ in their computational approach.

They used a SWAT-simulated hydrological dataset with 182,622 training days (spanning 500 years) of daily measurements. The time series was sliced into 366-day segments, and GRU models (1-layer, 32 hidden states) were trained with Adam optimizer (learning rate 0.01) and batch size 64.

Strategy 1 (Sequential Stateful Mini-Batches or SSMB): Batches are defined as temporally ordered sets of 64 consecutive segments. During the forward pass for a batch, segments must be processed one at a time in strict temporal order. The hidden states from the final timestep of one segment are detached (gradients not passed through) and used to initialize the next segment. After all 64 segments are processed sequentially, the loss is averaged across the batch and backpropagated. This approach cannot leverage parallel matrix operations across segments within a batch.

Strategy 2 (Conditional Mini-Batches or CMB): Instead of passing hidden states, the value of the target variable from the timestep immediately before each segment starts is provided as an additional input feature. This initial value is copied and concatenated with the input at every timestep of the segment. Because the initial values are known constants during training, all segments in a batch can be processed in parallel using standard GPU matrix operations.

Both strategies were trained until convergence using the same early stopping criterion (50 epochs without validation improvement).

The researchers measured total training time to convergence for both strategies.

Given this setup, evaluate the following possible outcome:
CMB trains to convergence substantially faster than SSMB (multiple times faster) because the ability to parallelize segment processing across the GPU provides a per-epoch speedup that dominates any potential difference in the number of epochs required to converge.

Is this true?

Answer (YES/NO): YES